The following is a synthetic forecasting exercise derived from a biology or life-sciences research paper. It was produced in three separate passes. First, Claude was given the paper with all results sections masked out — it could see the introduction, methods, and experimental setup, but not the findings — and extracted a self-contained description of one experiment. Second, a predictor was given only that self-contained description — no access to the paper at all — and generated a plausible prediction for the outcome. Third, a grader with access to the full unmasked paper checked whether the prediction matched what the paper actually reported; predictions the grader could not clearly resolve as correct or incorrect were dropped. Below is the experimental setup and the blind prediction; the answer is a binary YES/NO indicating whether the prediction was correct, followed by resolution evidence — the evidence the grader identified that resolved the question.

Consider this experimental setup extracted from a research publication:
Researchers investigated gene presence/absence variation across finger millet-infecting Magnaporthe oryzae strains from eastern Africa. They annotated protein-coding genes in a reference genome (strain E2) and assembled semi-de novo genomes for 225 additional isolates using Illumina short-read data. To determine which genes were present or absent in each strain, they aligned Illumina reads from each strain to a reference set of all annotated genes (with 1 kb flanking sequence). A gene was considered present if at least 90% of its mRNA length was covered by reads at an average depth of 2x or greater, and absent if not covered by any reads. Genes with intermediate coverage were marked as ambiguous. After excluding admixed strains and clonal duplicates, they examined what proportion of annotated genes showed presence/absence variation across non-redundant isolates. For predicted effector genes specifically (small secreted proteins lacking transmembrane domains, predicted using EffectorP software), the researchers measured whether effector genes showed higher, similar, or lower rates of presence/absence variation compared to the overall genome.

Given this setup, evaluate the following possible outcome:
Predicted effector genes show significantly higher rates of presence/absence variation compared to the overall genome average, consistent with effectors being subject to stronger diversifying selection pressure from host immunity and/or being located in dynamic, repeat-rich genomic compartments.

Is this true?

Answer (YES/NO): YES